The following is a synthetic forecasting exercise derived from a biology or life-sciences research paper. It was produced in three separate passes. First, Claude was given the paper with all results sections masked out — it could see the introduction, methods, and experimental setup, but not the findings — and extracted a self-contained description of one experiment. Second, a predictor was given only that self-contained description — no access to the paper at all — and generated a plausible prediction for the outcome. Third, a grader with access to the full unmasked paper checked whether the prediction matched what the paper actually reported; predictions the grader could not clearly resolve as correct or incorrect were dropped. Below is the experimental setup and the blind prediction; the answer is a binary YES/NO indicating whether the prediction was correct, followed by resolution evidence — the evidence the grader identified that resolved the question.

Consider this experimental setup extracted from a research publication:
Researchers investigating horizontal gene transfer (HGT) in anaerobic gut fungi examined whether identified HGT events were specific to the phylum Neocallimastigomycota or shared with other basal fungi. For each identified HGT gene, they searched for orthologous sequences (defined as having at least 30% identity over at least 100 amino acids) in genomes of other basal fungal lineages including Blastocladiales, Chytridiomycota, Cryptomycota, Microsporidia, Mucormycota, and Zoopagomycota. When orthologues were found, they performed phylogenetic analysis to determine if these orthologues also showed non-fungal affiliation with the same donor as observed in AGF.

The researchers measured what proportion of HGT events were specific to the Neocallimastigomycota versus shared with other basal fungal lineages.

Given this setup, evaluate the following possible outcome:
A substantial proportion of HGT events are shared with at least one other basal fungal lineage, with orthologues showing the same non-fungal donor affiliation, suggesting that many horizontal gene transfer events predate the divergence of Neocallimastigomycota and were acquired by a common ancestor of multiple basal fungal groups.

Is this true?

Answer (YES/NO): NO